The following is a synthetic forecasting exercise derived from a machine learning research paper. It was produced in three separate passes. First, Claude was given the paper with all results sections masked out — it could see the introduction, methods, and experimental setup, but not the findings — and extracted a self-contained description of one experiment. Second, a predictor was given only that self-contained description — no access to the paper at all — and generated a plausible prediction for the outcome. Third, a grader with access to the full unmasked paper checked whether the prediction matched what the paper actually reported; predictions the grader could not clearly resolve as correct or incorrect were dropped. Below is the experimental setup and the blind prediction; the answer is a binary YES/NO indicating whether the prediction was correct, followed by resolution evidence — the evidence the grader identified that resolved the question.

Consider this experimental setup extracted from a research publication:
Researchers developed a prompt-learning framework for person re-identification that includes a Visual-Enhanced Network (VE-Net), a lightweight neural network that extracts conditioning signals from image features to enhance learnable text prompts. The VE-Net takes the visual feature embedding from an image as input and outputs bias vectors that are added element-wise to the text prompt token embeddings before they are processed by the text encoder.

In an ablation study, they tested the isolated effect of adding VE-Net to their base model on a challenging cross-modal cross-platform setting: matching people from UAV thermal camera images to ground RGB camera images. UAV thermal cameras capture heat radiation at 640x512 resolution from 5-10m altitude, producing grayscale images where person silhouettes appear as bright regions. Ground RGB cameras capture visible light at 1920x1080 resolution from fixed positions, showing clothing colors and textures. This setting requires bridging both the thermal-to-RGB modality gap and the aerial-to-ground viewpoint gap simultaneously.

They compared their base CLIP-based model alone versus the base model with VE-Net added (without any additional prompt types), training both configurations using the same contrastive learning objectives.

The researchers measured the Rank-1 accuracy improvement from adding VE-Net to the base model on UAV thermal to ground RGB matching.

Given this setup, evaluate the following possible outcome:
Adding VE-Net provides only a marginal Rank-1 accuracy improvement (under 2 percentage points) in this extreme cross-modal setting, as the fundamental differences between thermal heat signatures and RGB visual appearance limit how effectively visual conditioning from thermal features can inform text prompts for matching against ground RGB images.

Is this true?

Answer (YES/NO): NO